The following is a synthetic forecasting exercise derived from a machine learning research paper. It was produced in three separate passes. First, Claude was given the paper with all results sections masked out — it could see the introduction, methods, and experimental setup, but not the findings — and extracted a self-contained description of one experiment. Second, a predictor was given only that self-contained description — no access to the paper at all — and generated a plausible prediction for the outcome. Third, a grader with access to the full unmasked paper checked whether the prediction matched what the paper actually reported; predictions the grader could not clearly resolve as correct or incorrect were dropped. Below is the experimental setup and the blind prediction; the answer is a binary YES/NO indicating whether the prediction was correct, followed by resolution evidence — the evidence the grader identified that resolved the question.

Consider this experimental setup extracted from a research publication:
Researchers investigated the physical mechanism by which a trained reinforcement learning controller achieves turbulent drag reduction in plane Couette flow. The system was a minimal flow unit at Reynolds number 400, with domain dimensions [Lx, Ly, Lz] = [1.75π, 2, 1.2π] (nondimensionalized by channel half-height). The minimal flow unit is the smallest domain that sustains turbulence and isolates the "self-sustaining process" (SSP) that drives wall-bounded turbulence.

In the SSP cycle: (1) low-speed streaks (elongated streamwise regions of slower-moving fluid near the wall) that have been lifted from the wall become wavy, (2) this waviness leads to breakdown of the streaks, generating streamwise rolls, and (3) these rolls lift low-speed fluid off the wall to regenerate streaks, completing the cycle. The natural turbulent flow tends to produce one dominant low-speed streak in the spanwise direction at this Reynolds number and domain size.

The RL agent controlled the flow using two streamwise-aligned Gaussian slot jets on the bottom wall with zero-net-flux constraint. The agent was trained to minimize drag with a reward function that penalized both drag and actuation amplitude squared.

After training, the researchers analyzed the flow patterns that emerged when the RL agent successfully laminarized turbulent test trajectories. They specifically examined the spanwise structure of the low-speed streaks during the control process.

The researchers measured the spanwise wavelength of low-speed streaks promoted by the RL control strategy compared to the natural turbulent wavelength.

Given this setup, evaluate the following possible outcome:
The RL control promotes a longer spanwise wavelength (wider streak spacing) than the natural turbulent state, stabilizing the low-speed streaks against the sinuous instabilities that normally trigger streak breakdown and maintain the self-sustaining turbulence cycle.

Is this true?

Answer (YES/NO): NO